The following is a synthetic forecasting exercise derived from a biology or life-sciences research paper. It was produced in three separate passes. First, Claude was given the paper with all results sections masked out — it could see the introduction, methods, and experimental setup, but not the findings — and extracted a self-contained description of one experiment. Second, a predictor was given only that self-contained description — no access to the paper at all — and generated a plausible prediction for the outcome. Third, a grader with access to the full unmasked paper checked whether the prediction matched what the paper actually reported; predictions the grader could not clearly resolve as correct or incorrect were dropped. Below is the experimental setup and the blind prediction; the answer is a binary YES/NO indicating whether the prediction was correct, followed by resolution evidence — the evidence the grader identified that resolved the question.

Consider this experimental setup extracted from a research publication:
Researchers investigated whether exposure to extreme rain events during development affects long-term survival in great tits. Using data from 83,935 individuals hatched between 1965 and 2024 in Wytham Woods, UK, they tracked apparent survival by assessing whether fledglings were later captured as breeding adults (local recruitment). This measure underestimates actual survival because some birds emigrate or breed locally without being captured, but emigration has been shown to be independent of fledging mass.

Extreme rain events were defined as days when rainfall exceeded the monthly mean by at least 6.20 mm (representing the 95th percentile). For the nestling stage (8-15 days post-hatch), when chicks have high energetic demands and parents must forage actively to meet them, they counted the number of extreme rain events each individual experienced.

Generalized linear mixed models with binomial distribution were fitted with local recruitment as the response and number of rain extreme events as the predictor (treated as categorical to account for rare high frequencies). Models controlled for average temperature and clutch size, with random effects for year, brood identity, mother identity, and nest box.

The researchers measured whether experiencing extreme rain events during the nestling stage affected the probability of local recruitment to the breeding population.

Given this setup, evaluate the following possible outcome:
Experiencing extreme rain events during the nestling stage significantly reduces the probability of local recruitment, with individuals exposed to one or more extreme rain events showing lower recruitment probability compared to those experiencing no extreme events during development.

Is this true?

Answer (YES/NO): NO